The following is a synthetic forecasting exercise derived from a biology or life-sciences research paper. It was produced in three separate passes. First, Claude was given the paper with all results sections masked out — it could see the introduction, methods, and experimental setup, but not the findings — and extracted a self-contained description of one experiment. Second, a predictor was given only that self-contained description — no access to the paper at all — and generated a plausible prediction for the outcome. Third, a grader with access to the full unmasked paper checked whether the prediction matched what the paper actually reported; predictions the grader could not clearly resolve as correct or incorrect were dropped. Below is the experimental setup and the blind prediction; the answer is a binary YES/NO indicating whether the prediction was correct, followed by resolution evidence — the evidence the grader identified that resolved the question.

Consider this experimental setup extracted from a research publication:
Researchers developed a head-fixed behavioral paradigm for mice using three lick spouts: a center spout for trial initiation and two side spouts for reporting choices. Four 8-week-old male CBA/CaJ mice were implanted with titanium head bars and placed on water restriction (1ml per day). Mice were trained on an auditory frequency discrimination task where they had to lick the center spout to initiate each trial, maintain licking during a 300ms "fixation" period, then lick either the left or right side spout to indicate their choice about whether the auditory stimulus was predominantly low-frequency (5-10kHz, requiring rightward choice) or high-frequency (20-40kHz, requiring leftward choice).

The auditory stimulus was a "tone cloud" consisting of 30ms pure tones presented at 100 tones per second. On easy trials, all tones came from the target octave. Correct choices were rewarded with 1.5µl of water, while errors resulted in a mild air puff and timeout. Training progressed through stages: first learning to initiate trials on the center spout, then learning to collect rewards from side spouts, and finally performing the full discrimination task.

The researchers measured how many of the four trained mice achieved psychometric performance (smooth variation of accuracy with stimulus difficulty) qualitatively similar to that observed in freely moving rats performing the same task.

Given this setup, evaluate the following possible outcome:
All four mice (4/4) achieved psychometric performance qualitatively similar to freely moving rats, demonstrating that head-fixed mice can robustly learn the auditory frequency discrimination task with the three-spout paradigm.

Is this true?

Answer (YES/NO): NO